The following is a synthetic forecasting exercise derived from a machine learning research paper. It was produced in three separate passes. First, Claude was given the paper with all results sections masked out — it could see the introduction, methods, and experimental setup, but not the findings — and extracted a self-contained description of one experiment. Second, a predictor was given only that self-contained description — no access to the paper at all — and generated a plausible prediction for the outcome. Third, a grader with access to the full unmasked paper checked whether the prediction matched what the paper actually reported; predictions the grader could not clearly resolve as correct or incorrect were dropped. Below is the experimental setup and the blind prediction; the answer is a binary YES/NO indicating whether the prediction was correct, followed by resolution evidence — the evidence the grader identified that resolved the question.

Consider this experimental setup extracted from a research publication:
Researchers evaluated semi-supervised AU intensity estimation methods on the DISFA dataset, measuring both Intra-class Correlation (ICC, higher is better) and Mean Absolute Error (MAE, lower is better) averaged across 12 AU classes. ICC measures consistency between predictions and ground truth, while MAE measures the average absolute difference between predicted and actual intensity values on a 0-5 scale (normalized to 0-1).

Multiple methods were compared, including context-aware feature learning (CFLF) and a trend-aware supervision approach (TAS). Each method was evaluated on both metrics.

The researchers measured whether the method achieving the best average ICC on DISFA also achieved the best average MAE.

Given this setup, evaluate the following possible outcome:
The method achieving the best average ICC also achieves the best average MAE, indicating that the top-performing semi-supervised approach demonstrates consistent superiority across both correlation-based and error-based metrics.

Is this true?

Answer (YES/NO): NO